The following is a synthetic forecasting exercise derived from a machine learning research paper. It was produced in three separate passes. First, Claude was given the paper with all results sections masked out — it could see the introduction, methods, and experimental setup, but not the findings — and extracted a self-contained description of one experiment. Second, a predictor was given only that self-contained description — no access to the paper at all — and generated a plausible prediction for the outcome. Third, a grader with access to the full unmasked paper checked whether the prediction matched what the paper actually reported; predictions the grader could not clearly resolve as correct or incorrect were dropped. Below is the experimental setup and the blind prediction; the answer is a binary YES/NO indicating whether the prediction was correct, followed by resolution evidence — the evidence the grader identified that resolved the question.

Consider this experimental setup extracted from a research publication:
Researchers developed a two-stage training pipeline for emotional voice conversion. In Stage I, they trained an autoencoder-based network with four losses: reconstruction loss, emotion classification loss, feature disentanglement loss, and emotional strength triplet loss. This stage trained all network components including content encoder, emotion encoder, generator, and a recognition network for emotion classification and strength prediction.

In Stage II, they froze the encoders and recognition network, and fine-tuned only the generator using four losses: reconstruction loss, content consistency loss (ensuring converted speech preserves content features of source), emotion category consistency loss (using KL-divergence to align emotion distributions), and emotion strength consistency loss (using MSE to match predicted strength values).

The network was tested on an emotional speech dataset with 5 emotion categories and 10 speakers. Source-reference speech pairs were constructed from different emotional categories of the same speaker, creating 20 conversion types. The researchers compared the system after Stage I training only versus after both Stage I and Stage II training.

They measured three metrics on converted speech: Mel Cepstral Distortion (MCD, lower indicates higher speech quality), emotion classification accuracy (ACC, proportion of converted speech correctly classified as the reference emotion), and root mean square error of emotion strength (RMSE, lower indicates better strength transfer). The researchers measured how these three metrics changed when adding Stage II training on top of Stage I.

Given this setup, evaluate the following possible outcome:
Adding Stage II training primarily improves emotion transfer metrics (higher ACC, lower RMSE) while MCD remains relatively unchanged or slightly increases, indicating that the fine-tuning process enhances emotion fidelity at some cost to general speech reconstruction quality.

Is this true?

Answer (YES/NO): YES